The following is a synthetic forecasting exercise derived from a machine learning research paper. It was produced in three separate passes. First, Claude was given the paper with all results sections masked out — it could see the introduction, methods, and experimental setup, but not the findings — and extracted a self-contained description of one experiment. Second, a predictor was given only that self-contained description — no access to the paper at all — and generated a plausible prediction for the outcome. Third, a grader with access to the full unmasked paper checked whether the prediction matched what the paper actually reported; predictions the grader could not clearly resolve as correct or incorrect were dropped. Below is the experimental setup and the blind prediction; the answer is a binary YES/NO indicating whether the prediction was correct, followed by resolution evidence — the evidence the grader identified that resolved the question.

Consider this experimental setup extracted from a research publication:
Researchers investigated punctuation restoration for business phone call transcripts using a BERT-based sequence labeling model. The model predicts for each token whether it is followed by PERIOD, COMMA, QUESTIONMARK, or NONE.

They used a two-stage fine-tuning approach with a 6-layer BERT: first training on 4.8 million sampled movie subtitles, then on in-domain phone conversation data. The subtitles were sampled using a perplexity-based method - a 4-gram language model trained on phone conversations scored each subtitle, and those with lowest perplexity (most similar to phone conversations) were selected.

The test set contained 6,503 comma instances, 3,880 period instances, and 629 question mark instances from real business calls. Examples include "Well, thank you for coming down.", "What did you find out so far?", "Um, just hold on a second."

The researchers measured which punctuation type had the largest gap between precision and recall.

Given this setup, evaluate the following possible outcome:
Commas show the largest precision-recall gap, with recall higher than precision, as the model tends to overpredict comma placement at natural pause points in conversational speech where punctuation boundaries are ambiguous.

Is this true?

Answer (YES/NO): NO